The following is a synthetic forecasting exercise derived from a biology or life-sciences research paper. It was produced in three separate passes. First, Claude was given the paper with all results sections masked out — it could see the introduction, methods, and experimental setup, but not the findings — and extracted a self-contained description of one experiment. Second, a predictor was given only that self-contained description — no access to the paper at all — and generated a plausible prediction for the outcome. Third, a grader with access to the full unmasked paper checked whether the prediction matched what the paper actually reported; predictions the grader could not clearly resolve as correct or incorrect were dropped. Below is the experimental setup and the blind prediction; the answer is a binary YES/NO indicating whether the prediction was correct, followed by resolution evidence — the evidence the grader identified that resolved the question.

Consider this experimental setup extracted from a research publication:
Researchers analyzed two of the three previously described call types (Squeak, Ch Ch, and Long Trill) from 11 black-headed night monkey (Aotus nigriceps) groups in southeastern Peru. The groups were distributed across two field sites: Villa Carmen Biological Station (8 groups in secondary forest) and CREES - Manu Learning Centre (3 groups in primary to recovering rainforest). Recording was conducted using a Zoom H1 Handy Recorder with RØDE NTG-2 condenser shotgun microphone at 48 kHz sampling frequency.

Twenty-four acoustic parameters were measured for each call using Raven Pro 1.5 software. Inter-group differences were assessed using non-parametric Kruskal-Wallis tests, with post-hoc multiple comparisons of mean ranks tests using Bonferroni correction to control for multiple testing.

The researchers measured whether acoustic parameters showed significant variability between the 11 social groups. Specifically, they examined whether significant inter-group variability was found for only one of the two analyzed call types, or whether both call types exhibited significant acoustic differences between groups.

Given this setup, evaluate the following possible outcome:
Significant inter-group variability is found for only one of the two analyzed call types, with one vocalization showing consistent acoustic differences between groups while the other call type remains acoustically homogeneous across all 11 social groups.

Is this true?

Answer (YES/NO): NO